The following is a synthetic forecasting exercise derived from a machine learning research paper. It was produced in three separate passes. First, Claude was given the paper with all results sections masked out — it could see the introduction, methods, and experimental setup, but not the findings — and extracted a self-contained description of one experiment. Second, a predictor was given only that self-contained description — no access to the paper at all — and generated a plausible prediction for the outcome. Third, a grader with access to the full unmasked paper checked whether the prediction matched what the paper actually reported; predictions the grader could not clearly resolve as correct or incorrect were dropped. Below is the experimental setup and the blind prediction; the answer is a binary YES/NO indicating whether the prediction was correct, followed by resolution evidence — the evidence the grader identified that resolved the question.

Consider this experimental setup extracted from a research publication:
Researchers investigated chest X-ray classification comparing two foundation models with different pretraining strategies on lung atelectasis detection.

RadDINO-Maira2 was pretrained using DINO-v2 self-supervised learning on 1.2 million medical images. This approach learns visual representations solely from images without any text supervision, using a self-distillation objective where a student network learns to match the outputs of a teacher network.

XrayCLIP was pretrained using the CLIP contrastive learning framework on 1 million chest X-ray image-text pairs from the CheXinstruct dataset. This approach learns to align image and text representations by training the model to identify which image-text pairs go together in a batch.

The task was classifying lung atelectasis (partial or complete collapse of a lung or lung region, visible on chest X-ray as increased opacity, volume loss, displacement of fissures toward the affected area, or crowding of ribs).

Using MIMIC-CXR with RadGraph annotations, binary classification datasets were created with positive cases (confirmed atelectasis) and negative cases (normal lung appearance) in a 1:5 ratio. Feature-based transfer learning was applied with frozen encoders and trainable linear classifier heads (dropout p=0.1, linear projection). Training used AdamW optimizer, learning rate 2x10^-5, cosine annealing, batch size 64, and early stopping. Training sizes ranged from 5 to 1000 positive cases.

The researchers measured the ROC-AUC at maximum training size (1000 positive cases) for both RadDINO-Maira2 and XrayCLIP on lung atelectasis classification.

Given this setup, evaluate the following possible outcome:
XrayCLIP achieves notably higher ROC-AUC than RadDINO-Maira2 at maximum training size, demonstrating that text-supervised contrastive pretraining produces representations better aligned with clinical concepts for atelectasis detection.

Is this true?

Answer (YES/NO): YES